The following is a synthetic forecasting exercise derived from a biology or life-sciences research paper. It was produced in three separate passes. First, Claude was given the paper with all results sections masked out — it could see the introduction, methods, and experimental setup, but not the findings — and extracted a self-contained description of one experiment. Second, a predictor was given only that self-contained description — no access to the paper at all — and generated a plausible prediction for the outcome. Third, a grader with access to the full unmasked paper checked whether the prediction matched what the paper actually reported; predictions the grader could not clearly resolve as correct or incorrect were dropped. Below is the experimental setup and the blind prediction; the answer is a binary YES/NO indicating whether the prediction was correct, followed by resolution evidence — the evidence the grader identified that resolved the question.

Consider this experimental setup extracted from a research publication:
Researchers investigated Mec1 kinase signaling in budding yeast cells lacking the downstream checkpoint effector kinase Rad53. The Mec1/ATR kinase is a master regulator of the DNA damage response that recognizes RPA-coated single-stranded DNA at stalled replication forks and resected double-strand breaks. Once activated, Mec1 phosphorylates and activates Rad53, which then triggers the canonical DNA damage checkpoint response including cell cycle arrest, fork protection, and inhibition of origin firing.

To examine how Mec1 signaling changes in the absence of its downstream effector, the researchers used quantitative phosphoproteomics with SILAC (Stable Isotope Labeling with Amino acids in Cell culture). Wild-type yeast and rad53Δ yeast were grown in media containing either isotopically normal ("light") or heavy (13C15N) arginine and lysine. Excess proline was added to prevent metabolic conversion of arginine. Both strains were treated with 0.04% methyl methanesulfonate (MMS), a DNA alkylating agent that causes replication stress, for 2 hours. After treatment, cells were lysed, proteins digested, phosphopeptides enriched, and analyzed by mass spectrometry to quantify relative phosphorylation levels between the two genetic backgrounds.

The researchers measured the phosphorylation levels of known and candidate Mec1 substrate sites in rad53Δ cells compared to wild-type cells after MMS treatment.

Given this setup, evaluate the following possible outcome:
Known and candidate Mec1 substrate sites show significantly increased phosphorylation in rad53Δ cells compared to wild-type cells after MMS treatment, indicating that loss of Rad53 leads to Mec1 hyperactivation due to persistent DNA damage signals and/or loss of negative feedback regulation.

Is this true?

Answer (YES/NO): YES